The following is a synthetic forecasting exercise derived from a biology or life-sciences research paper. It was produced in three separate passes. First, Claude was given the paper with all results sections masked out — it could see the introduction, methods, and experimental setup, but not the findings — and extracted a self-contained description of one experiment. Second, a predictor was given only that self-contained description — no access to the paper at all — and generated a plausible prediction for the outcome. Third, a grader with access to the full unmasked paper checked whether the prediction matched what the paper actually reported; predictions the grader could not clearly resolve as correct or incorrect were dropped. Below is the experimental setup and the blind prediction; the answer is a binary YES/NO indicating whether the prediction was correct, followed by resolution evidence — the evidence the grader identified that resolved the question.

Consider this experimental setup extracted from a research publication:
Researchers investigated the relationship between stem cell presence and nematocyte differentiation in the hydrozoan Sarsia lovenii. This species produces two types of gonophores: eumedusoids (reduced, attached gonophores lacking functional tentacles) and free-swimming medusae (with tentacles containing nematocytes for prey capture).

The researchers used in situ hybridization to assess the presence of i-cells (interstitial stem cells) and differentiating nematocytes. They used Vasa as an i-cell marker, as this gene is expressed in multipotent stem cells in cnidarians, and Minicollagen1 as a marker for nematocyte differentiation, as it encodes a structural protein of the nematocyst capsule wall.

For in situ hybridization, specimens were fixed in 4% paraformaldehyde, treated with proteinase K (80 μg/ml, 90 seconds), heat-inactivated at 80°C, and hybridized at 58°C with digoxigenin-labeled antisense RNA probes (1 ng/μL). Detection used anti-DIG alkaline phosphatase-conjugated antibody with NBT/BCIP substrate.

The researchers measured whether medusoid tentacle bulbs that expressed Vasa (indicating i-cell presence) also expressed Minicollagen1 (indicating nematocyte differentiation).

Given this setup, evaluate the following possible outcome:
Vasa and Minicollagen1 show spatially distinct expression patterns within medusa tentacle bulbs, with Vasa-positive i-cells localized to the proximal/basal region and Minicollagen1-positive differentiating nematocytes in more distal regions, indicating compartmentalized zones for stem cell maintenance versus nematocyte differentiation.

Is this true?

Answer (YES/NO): NO